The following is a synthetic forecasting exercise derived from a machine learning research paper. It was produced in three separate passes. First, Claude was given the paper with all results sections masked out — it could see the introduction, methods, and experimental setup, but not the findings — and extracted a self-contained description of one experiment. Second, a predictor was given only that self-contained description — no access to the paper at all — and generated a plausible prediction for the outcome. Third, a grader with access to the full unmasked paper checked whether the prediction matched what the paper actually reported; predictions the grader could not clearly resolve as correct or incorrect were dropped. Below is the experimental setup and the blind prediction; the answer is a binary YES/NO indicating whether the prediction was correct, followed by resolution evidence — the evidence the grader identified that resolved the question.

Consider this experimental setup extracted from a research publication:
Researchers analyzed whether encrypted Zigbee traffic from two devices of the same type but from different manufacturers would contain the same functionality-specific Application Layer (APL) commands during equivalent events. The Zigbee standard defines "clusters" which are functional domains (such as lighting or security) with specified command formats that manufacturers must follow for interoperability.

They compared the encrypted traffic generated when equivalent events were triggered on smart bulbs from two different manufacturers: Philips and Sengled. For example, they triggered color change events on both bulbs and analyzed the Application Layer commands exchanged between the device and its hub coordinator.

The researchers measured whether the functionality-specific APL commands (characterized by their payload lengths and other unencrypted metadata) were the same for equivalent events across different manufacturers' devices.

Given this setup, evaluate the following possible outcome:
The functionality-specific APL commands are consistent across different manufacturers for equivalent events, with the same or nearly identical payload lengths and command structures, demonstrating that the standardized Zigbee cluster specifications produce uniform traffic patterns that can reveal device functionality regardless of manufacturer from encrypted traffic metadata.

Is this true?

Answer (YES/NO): YES